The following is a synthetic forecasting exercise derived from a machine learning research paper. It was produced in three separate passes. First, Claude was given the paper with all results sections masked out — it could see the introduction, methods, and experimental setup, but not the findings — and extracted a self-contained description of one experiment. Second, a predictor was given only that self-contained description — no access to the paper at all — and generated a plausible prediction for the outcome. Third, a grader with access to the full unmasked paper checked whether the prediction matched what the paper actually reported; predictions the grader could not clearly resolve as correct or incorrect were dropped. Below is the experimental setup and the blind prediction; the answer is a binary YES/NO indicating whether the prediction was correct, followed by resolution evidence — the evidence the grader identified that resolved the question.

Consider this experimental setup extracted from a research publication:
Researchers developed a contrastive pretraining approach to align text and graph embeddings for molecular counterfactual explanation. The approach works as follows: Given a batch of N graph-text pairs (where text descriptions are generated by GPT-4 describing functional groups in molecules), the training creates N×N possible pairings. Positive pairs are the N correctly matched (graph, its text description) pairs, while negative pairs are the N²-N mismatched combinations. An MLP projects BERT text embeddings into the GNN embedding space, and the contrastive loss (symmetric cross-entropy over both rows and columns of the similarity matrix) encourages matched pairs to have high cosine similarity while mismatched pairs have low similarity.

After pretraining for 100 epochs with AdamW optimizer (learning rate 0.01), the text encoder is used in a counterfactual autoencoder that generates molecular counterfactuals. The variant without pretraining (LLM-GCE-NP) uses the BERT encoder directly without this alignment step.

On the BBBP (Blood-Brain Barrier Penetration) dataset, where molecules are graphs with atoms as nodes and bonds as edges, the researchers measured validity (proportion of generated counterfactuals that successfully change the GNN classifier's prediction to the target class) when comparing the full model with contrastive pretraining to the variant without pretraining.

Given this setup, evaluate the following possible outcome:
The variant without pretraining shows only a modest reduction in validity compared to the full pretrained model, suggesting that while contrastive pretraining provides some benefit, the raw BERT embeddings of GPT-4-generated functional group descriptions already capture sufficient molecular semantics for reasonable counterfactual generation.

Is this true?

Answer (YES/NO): NO